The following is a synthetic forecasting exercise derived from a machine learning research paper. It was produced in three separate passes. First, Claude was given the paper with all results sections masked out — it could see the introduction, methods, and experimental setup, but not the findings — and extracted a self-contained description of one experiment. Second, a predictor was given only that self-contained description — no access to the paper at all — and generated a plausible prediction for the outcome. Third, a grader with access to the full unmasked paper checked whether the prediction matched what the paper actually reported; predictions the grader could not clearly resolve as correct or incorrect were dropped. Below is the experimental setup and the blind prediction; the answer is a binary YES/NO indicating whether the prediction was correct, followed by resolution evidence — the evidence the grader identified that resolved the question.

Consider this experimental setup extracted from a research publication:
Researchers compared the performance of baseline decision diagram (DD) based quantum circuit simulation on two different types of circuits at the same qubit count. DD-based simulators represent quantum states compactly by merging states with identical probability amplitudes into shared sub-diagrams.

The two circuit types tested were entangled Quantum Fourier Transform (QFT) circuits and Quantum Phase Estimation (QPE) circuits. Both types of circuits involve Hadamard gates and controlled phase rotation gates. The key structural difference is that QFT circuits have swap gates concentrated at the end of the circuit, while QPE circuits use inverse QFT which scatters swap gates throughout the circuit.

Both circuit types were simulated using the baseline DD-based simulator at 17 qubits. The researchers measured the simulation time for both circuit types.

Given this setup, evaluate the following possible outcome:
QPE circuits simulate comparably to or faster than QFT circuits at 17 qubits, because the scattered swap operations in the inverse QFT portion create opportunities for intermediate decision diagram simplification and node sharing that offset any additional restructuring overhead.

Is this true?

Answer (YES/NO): YES